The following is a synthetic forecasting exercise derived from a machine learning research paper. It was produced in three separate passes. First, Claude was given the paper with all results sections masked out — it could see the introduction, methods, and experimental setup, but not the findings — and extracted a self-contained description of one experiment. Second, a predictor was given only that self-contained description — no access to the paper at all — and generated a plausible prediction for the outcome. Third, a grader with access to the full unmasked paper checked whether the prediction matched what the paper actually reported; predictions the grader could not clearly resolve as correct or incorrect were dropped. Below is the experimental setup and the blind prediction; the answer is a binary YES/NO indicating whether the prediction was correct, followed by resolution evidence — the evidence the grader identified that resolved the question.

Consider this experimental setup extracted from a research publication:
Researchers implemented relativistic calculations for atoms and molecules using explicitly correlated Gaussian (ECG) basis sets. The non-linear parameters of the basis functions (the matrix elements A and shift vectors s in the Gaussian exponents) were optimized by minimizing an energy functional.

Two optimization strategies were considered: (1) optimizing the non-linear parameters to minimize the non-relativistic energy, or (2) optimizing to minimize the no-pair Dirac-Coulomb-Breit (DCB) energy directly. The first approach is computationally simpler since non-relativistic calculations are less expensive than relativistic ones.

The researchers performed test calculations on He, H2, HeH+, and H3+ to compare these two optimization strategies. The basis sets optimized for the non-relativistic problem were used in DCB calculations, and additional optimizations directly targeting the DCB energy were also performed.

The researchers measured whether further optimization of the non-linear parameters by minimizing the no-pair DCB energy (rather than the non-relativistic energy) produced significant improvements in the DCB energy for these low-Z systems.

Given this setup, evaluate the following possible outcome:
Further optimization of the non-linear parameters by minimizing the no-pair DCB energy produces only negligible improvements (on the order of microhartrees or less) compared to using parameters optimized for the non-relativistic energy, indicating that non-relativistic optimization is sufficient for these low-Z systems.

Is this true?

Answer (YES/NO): YES